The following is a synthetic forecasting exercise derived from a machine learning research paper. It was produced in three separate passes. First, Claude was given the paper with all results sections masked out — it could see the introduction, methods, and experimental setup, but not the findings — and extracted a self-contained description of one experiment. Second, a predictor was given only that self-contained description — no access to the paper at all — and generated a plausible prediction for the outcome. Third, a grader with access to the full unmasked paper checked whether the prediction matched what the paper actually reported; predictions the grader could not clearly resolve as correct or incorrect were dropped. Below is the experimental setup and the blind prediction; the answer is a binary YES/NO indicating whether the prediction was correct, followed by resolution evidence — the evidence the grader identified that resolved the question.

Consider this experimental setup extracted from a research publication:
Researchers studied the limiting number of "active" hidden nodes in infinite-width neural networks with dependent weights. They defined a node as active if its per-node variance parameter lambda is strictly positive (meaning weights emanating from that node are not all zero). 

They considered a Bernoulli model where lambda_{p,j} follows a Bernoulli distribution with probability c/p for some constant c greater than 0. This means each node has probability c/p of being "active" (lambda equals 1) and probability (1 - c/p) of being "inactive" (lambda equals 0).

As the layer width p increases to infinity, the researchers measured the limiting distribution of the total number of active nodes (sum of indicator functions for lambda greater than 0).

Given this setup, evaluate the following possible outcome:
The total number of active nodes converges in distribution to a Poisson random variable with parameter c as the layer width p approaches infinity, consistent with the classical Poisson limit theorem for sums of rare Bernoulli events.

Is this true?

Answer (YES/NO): YES